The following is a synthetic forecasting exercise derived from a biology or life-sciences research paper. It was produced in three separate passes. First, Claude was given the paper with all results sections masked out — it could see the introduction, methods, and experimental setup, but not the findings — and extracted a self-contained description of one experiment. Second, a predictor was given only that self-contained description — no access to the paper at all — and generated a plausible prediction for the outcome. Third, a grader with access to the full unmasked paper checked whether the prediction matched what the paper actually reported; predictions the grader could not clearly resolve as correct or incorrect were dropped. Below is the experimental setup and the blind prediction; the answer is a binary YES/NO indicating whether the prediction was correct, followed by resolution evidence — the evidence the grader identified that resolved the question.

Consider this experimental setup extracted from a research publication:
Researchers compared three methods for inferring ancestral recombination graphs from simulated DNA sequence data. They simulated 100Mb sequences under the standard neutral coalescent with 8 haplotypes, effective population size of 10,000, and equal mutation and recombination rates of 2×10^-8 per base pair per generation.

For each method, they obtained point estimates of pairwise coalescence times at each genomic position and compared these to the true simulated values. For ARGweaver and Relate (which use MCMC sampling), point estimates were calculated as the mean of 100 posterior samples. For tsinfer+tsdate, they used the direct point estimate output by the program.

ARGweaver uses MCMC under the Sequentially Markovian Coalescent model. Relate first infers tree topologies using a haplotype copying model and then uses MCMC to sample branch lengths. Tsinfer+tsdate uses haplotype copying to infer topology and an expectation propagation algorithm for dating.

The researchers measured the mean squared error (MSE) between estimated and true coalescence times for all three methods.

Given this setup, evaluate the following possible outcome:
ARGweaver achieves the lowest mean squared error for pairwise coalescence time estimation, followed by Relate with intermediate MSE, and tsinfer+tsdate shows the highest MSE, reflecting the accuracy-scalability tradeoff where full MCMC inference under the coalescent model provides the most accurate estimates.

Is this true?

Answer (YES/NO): YES